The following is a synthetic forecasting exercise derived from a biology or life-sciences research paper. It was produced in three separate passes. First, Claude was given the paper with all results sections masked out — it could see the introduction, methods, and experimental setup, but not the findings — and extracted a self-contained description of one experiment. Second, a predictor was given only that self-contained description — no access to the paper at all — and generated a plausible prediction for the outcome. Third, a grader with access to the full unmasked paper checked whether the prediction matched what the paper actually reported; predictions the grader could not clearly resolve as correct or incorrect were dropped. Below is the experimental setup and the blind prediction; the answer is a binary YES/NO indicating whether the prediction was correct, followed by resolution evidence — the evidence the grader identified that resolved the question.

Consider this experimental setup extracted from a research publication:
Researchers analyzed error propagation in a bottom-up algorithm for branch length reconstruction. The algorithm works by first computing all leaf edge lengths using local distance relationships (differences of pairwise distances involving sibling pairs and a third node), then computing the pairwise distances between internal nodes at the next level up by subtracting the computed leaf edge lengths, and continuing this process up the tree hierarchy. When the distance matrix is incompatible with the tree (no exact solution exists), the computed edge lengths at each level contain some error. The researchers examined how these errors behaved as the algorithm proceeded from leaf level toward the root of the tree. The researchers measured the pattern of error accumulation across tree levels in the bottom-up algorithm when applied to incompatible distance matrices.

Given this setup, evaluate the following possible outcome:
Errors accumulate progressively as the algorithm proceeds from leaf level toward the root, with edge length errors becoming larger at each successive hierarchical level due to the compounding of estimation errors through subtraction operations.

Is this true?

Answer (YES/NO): YES